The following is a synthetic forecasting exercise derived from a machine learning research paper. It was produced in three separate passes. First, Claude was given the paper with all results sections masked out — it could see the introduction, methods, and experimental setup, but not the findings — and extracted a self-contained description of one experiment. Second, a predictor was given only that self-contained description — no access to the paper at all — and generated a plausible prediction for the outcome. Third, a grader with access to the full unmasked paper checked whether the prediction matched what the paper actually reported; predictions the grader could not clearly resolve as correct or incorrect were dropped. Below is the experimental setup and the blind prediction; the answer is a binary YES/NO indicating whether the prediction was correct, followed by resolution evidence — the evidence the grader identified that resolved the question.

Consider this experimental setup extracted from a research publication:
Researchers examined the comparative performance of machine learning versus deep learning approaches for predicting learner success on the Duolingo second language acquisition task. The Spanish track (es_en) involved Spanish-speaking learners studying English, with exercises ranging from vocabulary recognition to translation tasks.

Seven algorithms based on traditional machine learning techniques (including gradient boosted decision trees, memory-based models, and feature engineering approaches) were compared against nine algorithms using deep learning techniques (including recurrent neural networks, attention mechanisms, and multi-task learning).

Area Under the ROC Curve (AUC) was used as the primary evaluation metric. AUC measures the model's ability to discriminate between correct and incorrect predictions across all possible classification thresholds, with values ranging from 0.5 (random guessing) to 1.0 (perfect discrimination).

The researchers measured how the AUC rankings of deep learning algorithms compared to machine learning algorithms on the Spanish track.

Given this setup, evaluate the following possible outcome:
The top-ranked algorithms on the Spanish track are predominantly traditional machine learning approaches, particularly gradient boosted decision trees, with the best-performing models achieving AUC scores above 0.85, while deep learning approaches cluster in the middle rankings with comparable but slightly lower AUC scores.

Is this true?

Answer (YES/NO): NO